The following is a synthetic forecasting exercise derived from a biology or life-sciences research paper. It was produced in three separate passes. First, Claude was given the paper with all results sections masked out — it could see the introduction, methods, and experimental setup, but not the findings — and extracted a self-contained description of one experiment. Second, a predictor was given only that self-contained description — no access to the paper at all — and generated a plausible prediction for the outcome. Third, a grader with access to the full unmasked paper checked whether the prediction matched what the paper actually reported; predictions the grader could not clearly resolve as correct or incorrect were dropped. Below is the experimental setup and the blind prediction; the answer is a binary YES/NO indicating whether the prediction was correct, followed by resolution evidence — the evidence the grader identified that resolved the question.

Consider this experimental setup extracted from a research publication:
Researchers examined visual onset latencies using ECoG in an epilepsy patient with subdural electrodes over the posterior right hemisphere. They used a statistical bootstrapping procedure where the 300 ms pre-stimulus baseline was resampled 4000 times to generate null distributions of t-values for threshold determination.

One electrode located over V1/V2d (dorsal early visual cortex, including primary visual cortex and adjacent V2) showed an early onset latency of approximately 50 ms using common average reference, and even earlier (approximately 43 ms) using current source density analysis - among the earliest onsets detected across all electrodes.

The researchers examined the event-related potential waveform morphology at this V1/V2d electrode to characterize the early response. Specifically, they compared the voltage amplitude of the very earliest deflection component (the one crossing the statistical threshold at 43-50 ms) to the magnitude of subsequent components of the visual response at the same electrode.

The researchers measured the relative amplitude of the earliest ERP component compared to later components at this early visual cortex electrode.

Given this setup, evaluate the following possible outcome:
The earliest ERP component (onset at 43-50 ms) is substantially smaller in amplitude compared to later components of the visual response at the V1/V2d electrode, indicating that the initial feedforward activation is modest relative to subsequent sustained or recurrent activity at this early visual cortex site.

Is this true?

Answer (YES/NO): YES